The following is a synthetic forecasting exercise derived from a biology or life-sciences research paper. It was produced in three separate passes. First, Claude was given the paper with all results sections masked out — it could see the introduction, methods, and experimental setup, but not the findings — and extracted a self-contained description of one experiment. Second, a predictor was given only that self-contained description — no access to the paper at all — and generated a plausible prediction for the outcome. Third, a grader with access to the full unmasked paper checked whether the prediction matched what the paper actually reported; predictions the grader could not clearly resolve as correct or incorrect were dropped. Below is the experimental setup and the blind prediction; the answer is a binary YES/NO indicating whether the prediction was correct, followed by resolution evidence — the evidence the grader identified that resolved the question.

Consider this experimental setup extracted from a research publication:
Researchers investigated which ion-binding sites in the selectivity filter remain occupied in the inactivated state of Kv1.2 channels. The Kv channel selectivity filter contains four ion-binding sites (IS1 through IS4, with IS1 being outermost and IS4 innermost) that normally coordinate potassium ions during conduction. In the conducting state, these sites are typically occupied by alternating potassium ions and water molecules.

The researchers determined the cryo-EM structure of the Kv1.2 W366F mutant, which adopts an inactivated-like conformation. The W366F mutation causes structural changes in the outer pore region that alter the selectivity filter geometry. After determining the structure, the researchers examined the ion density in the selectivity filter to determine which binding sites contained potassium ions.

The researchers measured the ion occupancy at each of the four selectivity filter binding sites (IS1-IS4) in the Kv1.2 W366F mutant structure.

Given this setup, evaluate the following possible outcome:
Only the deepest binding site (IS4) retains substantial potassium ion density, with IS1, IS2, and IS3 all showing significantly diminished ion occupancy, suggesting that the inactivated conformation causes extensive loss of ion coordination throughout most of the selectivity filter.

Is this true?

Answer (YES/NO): NO